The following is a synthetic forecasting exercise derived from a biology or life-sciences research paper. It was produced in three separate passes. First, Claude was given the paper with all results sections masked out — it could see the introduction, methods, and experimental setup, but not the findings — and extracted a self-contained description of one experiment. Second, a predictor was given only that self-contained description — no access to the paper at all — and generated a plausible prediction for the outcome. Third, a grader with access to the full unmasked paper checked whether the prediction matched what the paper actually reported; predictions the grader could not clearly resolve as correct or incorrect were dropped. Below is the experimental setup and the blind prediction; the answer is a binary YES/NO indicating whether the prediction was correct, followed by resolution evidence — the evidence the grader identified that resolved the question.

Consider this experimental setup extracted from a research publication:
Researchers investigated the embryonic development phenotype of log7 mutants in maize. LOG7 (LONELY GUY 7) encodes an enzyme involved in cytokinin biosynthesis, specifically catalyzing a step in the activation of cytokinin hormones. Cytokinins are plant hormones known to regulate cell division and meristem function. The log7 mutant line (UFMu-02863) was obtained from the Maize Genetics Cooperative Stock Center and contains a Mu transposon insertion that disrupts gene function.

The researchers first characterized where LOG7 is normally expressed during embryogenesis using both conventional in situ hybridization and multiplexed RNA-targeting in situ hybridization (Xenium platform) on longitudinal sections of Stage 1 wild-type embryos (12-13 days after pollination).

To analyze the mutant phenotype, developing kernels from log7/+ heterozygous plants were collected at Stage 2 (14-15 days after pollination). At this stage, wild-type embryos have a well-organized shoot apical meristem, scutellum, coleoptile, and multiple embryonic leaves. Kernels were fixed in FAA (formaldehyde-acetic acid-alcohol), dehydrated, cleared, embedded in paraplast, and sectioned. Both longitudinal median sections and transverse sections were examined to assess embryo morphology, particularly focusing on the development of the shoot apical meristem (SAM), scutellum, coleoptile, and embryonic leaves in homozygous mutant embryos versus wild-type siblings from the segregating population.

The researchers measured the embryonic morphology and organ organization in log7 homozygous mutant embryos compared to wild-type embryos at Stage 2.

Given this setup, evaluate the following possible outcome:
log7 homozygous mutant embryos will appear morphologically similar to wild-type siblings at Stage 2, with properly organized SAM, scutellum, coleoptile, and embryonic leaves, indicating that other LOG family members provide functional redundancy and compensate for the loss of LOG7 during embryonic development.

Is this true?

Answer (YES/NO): NO